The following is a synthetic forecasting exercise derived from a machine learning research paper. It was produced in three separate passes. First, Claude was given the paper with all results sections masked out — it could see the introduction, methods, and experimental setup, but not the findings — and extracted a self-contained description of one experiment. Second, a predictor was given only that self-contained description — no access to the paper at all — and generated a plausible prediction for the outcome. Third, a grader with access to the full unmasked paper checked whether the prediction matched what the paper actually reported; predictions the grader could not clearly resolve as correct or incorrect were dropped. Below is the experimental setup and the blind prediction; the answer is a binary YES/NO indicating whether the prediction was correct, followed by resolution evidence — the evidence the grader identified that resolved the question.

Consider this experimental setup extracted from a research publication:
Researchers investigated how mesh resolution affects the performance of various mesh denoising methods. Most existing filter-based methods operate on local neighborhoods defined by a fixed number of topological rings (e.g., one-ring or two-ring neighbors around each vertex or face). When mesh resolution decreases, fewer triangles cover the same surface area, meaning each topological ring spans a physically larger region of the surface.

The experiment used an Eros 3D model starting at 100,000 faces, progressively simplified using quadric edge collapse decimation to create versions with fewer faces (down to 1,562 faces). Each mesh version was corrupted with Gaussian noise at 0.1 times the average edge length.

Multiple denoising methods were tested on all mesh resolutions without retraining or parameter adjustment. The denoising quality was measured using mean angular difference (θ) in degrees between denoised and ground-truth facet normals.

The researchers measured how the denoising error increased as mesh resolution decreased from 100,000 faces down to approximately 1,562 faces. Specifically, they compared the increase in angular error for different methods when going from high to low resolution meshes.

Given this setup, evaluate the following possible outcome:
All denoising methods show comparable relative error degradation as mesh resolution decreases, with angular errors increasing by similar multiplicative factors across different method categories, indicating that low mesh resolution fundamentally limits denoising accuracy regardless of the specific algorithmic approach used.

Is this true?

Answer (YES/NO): NO